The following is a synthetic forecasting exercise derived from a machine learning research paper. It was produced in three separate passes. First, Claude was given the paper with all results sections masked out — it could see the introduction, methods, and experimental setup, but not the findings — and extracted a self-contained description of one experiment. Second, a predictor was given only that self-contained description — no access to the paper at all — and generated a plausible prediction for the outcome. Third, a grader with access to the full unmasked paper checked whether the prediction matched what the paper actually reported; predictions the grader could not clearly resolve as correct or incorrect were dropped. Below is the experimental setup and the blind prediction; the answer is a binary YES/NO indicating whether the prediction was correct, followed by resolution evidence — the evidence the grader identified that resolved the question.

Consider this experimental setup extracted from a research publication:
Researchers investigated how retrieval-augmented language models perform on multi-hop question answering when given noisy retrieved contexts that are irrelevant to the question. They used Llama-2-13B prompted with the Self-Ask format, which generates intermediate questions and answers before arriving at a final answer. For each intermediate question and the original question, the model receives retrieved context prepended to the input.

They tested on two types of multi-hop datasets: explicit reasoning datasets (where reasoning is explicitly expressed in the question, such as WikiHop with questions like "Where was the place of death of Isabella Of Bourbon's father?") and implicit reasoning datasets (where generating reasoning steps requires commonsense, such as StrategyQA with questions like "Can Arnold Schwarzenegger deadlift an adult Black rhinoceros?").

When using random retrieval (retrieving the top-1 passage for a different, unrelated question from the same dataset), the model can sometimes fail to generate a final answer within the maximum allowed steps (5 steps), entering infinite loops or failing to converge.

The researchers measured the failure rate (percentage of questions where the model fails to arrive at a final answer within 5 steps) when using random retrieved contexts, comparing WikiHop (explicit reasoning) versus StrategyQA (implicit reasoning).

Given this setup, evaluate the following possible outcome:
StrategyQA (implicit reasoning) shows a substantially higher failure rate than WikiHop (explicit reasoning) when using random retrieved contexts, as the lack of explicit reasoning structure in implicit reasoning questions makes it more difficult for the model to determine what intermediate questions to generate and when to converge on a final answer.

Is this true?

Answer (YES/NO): NO